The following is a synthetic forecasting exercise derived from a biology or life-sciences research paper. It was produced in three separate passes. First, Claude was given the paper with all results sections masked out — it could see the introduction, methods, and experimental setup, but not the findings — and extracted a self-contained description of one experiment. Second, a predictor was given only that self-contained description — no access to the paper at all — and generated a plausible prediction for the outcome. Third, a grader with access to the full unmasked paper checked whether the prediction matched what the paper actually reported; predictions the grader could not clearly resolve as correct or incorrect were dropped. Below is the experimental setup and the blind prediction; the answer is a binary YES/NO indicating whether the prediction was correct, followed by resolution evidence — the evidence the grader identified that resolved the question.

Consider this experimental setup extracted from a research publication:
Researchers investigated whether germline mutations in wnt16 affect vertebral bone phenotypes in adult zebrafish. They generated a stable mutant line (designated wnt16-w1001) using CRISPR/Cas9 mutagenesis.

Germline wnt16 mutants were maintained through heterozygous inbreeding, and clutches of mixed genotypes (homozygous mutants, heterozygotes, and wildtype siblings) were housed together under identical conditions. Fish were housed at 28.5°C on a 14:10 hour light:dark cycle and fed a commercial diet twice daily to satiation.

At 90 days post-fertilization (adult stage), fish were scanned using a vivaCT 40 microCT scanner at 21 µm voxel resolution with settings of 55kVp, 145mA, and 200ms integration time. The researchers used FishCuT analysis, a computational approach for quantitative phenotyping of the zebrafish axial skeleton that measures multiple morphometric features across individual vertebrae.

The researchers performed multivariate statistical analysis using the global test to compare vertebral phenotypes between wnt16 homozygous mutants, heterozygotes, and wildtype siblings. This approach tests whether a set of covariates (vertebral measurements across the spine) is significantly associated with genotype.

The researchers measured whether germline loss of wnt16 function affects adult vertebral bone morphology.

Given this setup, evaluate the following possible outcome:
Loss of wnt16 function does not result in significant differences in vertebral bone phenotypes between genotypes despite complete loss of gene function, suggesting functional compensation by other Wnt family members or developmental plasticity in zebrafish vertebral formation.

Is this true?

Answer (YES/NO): NO